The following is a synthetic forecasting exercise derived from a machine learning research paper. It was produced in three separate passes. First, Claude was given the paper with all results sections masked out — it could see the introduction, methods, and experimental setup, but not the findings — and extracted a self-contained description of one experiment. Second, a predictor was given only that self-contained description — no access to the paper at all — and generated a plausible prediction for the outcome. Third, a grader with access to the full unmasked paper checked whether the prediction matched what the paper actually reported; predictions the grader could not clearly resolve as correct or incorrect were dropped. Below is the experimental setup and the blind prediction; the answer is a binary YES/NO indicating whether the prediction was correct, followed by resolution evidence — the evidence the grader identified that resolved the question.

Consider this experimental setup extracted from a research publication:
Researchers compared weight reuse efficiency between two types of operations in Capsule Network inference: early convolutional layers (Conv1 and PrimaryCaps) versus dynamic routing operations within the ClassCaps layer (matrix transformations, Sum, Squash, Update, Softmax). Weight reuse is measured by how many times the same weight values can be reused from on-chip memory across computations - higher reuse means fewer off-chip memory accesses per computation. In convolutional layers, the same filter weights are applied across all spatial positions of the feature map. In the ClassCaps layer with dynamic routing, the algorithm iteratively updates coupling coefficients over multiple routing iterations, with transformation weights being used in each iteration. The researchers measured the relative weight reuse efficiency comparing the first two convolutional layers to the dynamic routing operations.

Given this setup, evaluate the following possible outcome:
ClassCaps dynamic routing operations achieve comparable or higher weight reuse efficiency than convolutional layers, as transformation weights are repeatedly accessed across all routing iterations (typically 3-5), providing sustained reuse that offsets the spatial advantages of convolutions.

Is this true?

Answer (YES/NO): YES